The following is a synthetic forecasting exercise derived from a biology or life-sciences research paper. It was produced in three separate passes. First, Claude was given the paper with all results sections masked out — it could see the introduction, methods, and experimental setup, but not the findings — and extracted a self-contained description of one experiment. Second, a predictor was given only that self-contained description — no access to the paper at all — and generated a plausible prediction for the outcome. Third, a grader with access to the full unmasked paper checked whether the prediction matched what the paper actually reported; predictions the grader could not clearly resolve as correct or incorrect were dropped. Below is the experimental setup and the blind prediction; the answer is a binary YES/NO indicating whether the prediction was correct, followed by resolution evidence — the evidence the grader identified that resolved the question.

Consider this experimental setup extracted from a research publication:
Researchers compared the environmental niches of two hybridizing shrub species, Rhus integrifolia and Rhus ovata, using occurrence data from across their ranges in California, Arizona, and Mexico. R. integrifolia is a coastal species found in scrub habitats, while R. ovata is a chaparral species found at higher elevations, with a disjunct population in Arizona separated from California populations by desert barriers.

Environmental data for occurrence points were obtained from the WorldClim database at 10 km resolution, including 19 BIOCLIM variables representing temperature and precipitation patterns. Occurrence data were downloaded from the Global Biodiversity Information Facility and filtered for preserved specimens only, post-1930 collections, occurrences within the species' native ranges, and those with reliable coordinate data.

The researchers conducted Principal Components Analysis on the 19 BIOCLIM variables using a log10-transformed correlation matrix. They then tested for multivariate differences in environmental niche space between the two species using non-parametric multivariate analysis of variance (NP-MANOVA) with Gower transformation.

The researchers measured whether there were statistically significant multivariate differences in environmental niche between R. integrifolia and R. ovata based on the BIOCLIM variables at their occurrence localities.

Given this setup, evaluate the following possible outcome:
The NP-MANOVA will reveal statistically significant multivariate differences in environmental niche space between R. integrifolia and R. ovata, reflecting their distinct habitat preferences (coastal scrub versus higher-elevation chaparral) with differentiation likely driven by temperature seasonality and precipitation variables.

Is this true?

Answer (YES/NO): NO